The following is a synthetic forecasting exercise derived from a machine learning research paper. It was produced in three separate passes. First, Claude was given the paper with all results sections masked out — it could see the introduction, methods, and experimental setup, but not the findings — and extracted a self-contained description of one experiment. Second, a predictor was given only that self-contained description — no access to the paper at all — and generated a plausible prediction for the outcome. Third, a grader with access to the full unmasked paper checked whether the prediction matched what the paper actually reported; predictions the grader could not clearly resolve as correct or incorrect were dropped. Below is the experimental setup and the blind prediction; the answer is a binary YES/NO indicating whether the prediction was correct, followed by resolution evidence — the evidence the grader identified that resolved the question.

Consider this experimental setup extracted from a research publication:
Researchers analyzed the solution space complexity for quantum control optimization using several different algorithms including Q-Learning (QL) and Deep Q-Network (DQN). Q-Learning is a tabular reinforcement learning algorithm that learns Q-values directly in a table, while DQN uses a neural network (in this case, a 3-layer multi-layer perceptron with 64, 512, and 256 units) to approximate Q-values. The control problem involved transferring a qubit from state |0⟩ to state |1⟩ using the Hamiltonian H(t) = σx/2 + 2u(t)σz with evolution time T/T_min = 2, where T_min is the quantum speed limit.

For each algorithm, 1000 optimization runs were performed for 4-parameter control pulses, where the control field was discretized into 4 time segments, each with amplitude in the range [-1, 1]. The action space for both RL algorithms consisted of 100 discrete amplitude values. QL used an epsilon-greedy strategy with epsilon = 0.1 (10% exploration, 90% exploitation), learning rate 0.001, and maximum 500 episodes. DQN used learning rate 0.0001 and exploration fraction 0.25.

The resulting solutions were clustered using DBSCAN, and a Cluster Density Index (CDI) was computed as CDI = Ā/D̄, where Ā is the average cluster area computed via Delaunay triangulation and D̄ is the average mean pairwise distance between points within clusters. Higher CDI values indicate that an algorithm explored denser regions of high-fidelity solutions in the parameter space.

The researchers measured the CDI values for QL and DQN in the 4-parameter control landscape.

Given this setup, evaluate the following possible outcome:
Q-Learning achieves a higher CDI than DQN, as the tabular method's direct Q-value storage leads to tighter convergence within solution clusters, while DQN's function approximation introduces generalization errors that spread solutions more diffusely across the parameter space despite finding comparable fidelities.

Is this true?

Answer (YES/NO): NO